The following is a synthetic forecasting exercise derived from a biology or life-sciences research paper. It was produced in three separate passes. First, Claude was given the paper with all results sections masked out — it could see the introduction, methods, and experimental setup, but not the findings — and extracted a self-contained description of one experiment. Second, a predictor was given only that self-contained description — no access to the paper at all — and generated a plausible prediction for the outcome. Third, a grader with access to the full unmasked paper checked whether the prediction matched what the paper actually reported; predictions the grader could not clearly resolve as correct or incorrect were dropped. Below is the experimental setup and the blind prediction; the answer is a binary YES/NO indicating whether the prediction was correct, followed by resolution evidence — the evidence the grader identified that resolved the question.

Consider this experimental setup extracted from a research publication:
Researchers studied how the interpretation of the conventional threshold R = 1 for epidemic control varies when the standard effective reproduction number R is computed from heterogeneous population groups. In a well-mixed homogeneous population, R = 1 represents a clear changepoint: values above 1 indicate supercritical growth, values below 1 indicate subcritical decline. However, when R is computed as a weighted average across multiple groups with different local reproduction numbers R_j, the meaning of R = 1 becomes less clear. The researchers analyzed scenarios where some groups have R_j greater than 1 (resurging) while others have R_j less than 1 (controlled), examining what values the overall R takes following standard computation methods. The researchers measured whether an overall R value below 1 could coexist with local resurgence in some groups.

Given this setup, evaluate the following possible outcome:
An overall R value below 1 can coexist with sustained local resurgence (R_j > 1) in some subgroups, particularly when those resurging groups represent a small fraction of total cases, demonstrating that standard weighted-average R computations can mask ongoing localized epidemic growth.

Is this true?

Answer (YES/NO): YES